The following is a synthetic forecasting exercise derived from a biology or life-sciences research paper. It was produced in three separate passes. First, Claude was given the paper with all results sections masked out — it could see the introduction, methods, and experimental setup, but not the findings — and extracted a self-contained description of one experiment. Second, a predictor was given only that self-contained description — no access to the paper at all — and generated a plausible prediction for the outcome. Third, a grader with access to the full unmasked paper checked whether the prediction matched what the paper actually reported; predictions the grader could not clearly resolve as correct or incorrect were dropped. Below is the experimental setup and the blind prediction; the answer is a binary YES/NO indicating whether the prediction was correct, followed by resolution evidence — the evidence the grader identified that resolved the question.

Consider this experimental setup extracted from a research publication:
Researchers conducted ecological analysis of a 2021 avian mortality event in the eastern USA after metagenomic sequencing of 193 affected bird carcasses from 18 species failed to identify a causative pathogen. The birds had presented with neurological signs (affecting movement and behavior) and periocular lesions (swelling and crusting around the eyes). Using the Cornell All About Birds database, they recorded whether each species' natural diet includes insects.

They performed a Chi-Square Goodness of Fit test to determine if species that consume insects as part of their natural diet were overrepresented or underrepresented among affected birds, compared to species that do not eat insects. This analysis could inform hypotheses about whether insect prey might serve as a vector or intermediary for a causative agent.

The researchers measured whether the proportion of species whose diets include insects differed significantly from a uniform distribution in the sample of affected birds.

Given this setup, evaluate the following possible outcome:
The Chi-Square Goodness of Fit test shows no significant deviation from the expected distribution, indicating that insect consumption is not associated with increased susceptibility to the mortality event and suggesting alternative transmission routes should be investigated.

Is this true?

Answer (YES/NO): NO